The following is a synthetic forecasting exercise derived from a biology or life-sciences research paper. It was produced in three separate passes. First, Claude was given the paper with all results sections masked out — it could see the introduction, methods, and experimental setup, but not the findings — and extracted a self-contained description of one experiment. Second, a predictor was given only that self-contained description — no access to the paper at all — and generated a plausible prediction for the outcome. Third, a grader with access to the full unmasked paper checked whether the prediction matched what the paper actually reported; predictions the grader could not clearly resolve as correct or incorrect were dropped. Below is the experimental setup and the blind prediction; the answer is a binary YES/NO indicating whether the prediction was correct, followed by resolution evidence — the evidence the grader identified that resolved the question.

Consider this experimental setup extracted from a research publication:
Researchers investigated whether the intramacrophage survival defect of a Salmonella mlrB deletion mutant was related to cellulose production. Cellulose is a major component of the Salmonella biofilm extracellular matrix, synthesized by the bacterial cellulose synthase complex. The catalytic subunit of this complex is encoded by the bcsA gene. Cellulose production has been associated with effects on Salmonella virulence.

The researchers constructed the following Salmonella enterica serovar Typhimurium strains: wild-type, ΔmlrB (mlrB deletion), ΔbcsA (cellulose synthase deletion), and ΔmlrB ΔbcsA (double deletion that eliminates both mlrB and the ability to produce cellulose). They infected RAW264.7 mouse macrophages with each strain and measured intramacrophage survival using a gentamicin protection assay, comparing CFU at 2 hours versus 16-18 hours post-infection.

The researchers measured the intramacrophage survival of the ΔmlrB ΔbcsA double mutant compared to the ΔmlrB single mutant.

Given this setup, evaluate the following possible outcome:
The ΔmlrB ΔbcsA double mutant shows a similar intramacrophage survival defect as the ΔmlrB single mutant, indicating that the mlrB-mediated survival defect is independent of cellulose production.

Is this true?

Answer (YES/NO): NO